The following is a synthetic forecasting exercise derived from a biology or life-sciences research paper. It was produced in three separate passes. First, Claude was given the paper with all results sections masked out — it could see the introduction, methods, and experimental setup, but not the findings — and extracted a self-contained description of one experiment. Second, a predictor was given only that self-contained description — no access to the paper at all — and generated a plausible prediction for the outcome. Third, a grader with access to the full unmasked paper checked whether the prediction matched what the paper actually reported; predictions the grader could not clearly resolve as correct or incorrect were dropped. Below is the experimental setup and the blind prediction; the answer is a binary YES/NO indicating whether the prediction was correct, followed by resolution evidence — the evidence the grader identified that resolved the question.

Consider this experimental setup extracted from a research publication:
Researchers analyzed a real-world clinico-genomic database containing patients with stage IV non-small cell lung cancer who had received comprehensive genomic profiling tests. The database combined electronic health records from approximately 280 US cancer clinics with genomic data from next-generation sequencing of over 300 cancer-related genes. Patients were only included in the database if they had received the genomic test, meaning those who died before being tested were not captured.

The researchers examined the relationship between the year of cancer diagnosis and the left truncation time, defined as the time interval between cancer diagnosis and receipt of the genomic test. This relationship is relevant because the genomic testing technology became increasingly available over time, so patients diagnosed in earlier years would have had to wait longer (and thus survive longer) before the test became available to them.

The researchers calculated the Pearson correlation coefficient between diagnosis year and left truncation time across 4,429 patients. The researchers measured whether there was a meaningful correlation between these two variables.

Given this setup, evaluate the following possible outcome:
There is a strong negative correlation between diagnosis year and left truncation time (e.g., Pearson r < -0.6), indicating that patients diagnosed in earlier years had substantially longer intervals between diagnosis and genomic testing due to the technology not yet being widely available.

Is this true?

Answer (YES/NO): YES